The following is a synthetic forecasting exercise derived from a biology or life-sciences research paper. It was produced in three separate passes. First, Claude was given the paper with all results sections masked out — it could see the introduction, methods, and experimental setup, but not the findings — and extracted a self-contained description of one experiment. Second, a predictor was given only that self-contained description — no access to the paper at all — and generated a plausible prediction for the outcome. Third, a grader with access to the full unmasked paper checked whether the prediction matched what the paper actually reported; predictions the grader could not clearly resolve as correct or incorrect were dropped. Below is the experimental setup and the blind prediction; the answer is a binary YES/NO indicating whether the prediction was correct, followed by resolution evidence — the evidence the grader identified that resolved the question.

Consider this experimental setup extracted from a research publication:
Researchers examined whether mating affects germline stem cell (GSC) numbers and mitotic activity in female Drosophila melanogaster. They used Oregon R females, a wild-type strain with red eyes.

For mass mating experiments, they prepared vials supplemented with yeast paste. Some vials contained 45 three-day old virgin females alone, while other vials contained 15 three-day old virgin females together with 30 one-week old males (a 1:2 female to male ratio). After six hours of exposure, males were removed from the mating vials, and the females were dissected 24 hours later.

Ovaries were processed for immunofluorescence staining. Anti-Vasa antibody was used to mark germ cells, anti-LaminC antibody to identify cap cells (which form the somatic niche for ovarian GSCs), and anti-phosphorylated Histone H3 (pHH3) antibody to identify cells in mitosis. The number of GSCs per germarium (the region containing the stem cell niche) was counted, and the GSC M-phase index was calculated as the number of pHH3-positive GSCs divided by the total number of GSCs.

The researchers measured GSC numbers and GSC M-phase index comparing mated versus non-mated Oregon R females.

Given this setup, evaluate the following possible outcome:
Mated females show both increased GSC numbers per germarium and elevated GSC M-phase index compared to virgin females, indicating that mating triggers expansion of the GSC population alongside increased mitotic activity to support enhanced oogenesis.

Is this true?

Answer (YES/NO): NO